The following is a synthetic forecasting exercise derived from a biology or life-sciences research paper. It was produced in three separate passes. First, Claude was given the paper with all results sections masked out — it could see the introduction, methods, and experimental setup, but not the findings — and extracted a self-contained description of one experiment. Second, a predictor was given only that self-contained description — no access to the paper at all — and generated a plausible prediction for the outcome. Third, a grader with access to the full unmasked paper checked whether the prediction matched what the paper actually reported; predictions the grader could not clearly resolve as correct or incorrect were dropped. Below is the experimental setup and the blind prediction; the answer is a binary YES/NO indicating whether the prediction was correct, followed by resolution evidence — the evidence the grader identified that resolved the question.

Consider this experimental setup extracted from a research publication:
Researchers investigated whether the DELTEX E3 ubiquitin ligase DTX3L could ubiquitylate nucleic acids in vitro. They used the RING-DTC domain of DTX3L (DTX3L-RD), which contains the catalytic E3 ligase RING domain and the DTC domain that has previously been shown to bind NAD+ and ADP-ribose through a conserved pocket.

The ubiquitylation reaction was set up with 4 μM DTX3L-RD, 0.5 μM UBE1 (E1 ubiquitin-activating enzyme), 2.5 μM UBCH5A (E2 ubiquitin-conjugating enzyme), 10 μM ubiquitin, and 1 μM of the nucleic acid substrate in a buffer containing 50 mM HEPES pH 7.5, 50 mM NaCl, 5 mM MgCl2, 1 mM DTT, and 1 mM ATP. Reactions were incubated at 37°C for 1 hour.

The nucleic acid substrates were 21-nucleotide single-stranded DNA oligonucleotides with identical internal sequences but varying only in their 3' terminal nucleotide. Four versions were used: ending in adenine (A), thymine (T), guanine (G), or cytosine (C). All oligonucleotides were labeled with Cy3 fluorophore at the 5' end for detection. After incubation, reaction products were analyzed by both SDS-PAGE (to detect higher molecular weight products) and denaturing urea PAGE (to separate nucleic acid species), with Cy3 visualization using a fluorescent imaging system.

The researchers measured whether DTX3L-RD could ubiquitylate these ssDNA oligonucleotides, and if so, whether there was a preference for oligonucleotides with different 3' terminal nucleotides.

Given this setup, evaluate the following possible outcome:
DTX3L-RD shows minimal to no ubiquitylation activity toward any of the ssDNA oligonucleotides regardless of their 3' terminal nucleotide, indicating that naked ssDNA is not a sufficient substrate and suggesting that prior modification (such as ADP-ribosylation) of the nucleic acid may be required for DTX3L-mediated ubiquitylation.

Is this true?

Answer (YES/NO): NO